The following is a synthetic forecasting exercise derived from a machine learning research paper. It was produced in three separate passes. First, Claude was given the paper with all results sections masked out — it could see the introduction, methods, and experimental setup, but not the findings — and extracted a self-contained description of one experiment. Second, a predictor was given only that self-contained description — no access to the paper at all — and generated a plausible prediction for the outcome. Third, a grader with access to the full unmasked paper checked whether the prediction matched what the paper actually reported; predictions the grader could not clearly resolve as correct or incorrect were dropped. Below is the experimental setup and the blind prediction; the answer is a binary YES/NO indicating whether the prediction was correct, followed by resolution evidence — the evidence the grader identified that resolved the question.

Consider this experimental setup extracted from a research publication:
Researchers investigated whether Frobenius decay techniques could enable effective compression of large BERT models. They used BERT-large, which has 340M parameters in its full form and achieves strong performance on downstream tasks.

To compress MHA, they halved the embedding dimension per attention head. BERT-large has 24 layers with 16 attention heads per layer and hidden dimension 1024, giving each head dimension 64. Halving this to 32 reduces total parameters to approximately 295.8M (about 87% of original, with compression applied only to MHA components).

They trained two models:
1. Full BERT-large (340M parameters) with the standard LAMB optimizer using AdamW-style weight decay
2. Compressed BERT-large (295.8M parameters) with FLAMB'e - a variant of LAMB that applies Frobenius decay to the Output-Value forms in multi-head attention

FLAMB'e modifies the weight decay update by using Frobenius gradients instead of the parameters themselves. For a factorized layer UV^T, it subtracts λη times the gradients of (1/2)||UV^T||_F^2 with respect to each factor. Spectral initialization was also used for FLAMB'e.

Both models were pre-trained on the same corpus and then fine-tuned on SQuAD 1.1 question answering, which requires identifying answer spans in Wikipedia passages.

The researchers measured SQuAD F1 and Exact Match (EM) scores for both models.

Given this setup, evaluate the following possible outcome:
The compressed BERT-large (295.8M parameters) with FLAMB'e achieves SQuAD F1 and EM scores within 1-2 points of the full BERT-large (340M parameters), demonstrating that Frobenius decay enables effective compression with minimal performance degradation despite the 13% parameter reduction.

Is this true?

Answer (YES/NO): YES